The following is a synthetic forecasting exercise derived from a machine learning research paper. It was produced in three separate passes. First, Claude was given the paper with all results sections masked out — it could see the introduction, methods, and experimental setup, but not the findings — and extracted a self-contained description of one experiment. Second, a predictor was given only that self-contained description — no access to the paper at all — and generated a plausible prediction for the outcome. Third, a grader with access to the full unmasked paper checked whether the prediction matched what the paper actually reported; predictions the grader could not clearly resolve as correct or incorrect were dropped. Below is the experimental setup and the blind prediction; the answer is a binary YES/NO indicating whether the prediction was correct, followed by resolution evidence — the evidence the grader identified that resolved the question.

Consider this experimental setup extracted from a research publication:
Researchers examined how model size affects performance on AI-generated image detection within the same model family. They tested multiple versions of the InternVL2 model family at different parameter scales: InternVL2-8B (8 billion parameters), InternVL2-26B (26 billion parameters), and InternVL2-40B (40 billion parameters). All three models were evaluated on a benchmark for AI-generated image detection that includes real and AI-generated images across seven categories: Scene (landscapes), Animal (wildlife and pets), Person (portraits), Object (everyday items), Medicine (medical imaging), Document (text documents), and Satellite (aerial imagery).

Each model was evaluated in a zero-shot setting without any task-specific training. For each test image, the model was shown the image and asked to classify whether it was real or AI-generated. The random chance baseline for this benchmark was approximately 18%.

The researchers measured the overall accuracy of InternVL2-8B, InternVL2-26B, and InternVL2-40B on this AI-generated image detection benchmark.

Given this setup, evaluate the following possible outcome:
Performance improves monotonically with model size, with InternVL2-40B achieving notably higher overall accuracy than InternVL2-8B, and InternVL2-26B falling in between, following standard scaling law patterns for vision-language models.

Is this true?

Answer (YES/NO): NO